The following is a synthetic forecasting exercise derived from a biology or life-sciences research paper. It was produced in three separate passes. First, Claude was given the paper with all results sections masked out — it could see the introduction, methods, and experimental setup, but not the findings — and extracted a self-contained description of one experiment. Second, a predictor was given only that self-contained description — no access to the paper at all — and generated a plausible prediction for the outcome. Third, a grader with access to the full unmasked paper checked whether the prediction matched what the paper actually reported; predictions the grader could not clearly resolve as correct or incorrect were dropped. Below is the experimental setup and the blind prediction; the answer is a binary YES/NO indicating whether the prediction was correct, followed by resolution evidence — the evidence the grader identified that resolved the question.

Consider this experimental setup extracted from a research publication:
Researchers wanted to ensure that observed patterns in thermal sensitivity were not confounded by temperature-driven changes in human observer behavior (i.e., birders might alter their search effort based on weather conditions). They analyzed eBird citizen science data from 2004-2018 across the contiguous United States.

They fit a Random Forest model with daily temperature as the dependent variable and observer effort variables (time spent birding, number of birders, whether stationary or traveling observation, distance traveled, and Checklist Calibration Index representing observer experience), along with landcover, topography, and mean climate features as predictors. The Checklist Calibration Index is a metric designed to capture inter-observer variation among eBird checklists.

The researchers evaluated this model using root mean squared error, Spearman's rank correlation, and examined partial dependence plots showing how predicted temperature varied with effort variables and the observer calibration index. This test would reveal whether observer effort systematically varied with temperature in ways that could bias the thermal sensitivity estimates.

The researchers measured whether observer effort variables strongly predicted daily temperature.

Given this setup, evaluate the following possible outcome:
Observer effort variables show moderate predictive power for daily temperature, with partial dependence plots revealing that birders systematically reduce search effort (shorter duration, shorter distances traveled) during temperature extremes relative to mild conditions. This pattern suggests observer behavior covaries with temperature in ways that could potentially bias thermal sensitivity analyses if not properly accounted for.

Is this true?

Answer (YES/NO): NO